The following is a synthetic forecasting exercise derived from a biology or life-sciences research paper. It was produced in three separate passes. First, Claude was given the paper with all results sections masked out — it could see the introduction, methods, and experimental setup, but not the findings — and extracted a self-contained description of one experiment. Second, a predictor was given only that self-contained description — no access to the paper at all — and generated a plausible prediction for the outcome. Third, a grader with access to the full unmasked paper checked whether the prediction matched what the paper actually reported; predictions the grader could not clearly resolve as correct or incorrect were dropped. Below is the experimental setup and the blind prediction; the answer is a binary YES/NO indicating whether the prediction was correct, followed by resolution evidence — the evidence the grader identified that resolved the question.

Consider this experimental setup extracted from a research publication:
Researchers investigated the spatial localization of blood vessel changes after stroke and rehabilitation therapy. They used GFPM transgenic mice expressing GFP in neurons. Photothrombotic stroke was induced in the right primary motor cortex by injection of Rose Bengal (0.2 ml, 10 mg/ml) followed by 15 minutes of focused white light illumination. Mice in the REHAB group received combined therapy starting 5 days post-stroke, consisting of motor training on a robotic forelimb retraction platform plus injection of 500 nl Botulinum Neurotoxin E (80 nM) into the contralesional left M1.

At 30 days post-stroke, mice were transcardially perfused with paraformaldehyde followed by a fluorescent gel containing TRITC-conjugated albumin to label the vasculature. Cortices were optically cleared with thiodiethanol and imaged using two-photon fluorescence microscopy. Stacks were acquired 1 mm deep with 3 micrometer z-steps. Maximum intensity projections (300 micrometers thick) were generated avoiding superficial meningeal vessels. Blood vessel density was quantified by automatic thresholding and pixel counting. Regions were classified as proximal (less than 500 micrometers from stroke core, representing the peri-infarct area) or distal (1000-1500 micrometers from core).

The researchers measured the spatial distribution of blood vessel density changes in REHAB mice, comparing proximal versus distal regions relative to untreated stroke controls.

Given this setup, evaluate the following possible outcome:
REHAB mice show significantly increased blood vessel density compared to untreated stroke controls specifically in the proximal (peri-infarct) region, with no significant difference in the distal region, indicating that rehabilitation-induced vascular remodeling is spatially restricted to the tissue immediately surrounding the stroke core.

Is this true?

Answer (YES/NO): YES